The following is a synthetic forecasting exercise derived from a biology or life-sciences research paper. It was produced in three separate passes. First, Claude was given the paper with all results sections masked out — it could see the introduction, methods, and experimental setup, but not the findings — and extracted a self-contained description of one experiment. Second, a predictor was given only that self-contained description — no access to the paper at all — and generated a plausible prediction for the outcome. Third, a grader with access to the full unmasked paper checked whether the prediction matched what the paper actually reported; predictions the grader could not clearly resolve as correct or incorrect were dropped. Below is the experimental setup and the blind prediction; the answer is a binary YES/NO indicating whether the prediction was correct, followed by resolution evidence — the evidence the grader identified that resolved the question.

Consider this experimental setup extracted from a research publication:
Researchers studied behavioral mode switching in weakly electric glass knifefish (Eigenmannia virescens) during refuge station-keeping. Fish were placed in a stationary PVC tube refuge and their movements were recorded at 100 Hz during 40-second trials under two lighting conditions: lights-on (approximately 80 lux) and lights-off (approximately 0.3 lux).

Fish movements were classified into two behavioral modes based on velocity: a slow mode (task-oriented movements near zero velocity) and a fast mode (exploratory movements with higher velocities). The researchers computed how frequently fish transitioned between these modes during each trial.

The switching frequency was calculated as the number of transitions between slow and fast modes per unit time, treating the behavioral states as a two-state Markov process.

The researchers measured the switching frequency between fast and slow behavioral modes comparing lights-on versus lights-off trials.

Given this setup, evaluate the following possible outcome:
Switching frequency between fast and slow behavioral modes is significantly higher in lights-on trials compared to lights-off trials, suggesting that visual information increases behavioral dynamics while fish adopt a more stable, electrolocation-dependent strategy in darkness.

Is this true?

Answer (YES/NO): NO